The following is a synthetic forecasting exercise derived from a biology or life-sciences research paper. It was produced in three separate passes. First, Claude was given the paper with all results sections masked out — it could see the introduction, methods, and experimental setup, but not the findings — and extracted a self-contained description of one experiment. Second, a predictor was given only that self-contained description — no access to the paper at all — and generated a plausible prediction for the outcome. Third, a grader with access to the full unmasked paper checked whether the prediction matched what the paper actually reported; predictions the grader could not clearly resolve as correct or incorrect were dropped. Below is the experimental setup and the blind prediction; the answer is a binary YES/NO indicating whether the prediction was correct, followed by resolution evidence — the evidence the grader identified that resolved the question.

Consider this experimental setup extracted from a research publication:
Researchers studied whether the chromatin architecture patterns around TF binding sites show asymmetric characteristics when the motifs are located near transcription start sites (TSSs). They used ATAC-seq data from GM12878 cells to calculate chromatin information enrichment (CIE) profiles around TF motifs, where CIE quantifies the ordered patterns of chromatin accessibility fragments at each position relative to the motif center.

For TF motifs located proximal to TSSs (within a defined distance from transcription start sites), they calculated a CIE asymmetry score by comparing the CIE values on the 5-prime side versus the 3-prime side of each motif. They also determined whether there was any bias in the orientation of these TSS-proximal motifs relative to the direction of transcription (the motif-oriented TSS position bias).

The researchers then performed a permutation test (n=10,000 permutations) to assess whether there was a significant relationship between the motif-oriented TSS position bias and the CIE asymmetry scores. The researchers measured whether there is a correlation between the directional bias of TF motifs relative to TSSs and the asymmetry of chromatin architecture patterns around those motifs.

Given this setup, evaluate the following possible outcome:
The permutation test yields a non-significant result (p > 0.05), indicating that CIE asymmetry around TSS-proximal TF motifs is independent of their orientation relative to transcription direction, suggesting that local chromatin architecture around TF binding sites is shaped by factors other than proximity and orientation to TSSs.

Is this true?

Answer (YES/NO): NO